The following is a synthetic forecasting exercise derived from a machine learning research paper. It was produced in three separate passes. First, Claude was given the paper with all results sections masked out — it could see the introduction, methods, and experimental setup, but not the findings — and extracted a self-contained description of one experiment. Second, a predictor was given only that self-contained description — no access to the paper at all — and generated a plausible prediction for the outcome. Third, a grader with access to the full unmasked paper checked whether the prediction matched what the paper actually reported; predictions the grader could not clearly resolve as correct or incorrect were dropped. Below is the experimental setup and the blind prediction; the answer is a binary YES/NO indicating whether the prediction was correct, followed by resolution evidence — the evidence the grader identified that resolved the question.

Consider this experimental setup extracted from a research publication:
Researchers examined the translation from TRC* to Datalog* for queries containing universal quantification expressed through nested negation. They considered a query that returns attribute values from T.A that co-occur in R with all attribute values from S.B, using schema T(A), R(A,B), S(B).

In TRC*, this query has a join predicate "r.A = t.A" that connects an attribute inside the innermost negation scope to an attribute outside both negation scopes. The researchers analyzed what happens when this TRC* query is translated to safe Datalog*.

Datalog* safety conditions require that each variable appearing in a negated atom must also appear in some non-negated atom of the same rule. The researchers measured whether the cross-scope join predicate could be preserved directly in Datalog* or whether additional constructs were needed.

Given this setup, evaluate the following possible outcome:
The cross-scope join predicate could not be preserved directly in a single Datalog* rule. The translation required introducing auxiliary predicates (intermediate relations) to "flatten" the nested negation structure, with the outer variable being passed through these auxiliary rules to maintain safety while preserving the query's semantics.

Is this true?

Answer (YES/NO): YES